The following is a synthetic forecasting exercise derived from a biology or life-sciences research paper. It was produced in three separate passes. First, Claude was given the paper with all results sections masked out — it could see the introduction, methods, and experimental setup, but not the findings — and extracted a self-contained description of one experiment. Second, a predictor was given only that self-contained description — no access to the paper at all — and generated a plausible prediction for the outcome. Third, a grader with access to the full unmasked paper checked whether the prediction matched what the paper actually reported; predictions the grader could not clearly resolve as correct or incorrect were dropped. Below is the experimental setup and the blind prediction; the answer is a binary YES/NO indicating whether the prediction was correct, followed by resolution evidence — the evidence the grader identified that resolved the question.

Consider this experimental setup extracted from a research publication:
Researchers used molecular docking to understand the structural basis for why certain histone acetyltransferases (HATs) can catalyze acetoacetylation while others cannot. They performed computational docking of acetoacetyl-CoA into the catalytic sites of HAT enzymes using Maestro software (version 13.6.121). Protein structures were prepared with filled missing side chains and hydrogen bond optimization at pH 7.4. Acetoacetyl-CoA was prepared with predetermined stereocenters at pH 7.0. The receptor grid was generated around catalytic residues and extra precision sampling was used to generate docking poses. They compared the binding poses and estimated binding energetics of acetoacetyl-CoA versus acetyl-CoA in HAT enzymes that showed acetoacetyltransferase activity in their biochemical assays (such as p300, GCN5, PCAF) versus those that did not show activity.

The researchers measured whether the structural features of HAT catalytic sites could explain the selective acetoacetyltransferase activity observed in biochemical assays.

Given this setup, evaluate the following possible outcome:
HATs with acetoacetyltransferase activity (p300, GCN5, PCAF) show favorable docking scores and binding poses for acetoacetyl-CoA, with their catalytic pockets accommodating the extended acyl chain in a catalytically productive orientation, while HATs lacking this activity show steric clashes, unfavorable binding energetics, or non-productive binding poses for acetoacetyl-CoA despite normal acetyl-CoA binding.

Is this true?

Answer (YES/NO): NO